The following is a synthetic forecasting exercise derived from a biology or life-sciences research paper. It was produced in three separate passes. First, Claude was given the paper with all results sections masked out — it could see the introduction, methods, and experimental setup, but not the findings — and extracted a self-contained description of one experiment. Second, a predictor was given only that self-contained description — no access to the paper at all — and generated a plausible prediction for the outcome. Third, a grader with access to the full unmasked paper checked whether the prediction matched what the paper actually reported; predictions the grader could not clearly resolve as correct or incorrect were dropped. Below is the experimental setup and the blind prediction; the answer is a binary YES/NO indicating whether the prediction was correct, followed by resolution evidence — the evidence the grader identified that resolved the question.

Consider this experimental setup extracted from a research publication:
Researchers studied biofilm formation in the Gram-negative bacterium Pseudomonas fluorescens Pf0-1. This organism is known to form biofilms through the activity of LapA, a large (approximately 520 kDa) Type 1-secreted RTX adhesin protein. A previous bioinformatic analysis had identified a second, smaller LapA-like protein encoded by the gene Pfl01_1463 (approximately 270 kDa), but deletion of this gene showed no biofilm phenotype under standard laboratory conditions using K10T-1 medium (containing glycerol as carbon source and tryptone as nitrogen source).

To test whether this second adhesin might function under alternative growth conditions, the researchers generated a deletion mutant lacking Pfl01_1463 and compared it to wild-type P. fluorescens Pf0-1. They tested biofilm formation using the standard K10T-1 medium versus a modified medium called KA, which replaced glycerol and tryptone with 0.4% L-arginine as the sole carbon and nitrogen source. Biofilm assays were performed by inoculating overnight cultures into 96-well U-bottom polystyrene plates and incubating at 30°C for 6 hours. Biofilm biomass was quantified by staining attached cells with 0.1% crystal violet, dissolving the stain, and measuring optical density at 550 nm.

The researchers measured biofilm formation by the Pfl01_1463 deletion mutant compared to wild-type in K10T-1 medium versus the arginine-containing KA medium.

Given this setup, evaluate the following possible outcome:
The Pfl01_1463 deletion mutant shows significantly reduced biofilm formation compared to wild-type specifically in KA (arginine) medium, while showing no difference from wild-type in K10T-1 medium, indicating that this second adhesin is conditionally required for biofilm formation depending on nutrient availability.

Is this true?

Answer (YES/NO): NO